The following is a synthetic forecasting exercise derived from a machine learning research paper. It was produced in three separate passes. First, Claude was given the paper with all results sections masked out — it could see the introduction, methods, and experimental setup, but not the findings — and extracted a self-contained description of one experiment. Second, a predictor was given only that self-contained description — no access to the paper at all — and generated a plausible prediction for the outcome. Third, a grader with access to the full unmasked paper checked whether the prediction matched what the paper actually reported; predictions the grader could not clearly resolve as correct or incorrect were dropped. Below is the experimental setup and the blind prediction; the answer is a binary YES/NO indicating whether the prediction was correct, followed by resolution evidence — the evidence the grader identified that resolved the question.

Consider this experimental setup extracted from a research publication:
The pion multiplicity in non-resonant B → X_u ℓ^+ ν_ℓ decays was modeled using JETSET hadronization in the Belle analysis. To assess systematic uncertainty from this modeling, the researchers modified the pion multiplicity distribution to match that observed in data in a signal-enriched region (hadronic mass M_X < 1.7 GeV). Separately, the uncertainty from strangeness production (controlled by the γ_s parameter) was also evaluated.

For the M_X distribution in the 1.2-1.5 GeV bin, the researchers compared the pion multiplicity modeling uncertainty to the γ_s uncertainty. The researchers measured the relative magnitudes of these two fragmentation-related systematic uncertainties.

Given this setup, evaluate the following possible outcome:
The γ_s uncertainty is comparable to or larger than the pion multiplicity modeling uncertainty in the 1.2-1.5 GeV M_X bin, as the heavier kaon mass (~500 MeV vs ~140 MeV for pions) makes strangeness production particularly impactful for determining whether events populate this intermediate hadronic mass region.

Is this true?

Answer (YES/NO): NO